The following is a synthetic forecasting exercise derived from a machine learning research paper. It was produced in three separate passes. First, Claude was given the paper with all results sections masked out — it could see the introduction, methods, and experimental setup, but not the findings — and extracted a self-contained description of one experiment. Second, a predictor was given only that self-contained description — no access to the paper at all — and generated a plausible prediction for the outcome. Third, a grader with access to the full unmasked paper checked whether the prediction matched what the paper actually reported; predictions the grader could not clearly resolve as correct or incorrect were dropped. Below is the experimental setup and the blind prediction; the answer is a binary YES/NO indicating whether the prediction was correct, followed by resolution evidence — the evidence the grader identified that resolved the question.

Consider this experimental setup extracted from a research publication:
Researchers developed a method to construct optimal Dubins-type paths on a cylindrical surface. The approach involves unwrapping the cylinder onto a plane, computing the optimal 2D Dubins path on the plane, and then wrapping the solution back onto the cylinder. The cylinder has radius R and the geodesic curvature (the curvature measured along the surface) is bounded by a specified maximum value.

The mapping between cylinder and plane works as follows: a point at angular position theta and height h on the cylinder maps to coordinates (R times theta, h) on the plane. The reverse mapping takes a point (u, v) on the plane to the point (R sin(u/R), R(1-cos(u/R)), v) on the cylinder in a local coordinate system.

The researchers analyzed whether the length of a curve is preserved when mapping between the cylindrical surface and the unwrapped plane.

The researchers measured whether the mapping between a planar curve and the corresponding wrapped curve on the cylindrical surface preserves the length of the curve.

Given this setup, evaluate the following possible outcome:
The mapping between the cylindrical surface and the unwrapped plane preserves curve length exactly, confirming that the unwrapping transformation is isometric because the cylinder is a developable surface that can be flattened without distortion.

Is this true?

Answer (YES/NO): YES